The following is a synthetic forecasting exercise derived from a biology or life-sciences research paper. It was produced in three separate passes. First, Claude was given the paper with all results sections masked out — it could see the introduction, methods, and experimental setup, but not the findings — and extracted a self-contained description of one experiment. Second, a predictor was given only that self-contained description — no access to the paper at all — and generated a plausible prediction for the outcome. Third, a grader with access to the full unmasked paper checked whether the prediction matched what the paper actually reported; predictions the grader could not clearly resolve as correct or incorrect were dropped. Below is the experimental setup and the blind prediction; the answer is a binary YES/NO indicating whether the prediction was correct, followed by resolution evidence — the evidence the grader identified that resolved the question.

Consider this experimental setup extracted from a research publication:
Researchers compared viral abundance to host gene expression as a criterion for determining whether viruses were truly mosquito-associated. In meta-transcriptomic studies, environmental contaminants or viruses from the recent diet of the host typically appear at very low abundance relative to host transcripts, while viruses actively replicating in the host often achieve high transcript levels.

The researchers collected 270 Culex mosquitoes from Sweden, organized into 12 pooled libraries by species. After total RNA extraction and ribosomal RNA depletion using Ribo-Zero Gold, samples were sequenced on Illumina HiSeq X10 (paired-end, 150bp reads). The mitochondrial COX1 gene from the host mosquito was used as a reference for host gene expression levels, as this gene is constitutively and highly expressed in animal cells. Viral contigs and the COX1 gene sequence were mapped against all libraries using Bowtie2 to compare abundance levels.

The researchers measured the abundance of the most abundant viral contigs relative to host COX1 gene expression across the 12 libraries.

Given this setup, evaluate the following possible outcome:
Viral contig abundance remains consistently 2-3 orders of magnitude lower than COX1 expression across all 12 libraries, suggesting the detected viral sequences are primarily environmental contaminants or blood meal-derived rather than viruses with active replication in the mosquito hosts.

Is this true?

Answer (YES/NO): NO